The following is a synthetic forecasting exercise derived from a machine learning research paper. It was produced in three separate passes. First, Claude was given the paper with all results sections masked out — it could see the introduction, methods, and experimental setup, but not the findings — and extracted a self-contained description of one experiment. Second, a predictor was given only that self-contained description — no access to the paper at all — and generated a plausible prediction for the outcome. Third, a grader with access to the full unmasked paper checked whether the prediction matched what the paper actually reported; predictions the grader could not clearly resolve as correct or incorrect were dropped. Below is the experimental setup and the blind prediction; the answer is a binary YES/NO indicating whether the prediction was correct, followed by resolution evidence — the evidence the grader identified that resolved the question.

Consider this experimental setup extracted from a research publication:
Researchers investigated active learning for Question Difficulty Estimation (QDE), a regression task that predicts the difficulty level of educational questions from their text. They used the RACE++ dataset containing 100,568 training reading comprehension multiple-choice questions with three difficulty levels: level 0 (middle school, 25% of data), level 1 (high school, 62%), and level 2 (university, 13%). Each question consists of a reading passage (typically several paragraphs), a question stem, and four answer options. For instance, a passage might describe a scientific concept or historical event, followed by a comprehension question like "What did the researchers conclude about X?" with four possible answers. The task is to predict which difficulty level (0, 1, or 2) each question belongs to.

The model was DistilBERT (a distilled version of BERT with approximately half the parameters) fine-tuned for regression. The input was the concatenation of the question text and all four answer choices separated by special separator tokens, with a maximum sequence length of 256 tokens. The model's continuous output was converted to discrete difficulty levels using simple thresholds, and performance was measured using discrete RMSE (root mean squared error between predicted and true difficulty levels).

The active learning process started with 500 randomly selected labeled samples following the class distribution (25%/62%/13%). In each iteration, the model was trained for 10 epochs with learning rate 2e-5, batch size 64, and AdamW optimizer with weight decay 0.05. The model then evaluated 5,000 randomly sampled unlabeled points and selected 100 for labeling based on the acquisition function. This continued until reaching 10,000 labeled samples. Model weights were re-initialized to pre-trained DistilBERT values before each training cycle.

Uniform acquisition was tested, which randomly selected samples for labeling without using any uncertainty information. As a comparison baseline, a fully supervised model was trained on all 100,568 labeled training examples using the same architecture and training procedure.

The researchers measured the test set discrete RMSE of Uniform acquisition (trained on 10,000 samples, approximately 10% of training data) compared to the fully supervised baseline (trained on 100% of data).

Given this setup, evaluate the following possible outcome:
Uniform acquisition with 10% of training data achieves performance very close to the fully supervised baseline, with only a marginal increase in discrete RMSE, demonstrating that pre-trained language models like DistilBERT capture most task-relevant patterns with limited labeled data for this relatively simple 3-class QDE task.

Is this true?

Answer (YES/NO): NO